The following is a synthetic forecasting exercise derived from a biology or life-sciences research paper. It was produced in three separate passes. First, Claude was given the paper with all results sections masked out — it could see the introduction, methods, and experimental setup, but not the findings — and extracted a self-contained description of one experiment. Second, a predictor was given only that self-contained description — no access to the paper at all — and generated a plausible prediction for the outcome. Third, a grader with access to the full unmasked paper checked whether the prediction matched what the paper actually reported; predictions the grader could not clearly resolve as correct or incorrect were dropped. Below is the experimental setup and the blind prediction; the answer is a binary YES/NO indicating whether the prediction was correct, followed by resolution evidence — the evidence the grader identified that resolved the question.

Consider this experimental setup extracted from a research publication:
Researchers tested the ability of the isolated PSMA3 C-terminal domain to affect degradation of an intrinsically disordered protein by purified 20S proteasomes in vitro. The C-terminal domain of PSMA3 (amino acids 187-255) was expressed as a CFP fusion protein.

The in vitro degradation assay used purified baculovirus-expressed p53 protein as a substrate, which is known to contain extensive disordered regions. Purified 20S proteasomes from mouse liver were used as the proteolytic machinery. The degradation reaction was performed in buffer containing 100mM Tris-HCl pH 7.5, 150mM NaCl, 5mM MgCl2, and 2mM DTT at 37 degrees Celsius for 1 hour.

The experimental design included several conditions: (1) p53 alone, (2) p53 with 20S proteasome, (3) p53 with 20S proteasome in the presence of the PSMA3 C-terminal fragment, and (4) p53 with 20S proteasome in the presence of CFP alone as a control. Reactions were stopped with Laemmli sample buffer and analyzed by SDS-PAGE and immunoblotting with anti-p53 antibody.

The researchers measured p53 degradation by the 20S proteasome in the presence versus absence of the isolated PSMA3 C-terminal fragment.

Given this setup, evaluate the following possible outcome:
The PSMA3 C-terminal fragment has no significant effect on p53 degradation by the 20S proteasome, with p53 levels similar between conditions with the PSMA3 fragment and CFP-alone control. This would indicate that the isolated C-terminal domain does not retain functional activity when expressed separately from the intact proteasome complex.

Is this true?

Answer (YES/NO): NO